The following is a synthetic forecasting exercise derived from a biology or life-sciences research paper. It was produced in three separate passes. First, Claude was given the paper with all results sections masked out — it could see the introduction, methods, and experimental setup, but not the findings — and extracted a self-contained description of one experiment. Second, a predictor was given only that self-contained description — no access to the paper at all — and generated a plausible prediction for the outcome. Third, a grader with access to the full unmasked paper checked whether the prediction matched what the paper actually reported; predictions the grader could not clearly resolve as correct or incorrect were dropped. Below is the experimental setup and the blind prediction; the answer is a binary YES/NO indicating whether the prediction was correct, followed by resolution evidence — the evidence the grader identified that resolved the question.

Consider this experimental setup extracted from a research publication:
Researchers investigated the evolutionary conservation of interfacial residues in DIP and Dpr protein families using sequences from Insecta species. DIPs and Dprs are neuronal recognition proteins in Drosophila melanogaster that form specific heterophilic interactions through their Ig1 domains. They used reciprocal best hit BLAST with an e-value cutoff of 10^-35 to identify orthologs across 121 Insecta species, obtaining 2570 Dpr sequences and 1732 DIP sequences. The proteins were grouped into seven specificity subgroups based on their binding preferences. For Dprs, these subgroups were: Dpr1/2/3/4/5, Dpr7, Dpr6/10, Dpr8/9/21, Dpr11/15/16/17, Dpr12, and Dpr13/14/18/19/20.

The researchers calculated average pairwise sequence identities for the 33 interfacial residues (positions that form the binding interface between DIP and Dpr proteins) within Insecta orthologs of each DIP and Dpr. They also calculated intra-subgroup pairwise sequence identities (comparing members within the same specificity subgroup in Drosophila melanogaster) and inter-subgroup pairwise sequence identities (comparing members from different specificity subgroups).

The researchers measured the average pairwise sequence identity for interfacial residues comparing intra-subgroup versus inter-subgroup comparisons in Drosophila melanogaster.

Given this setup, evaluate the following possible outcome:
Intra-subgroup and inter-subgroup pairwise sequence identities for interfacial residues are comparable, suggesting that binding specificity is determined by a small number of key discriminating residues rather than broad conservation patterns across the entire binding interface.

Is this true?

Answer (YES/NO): NO